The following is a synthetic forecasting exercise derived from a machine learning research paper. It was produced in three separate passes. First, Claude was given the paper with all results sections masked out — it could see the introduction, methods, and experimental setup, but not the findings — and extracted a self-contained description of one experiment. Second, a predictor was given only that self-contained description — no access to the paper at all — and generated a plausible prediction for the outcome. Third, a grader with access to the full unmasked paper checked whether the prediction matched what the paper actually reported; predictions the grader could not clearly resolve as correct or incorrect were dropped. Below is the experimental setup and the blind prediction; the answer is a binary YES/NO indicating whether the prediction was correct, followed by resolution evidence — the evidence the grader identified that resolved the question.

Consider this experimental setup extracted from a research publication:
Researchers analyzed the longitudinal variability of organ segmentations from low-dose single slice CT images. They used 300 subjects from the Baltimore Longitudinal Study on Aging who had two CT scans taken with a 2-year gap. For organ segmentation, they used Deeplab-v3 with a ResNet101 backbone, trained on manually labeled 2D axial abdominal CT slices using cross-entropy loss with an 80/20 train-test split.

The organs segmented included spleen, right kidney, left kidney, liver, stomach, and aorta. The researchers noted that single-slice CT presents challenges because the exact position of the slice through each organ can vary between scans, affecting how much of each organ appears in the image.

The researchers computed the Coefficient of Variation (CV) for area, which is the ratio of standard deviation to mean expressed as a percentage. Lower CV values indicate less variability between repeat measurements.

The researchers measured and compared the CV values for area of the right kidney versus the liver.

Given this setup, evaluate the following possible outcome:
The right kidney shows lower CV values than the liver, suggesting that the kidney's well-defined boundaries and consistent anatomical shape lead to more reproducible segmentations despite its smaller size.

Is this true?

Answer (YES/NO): YES